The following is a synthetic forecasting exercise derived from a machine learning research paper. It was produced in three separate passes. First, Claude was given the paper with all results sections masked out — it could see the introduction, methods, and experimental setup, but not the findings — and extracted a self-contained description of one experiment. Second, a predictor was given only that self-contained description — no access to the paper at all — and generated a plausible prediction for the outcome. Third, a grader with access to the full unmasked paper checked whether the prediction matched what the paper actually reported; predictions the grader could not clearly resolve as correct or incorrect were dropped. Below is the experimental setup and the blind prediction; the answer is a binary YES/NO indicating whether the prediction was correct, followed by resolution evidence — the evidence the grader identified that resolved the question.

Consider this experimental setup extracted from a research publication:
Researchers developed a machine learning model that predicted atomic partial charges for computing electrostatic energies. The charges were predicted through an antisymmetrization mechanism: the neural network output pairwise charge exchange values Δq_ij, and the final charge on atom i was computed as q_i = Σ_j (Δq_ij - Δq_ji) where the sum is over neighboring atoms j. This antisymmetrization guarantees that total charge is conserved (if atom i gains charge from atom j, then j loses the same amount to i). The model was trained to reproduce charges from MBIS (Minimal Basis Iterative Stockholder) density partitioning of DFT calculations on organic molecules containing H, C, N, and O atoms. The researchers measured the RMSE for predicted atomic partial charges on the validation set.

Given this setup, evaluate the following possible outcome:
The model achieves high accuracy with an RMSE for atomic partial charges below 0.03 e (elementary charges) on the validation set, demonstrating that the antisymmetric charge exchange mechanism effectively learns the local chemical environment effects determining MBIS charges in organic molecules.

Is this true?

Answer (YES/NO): YES